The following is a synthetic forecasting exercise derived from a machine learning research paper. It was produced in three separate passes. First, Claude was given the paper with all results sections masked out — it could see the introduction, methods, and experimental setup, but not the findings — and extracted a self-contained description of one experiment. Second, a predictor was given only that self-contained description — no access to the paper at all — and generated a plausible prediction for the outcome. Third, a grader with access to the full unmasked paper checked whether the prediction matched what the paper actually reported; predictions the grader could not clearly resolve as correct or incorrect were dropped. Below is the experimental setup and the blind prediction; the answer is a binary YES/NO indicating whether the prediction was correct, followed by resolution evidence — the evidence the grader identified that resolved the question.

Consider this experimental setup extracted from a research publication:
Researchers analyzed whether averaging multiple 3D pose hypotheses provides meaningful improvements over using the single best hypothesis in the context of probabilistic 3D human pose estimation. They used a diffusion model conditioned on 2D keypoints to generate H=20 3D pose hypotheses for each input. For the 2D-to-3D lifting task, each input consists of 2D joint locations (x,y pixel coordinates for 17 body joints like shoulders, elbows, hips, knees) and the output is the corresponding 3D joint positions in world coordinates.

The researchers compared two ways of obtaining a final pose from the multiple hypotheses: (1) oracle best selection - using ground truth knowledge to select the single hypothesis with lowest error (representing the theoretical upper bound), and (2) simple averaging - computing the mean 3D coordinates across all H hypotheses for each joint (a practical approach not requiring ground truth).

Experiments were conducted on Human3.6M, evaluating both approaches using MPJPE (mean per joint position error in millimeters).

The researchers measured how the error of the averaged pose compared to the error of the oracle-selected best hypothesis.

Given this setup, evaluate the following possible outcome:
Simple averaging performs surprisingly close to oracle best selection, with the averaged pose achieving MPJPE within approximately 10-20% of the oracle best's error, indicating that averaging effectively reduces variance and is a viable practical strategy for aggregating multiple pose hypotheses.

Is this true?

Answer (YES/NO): NO